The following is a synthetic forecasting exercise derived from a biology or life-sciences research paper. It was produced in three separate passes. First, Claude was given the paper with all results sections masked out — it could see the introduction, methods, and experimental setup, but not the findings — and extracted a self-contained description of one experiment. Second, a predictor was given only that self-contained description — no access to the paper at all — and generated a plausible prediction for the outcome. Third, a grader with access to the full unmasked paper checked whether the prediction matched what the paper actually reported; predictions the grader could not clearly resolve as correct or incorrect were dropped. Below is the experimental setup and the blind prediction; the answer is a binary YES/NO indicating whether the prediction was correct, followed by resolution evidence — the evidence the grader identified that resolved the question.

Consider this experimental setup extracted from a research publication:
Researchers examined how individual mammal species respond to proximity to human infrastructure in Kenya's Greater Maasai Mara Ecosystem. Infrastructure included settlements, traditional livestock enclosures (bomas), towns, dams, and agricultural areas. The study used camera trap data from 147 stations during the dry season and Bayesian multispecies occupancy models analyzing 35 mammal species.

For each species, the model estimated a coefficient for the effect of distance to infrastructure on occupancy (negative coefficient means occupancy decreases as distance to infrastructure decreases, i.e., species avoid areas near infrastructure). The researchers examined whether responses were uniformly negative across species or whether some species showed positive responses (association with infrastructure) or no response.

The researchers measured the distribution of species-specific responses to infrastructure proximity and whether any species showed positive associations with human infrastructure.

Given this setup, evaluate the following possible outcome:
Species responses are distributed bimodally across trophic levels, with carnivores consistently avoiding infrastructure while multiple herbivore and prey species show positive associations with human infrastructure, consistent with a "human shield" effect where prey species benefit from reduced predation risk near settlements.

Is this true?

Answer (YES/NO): NO